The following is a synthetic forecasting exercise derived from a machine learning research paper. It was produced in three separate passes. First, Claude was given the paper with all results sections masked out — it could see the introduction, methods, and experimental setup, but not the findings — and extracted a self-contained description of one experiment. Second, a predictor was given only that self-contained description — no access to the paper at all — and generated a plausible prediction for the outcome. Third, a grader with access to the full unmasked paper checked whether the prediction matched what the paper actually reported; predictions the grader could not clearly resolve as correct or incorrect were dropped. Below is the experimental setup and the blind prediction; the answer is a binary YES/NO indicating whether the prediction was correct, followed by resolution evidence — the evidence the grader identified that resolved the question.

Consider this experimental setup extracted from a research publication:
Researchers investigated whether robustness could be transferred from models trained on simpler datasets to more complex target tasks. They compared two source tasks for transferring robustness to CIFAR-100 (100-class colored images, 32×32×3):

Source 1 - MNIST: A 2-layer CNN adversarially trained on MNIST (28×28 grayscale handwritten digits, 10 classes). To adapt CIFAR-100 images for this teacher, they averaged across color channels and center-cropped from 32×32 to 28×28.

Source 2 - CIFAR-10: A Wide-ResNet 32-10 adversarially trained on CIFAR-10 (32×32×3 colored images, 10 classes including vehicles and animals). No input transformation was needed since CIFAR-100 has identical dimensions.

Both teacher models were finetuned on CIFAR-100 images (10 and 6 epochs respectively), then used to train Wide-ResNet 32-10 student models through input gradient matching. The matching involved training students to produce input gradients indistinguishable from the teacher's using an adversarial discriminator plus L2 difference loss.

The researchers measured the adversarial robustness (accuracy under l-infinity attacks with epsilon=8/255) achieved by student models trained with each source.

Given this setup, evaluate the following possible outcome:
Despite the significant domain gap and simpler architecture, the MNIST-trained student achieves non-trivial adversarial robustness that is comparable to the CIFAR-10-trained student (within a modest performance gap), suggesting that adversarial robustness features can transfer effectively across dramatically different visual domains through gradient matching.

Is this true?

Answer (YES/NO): YES